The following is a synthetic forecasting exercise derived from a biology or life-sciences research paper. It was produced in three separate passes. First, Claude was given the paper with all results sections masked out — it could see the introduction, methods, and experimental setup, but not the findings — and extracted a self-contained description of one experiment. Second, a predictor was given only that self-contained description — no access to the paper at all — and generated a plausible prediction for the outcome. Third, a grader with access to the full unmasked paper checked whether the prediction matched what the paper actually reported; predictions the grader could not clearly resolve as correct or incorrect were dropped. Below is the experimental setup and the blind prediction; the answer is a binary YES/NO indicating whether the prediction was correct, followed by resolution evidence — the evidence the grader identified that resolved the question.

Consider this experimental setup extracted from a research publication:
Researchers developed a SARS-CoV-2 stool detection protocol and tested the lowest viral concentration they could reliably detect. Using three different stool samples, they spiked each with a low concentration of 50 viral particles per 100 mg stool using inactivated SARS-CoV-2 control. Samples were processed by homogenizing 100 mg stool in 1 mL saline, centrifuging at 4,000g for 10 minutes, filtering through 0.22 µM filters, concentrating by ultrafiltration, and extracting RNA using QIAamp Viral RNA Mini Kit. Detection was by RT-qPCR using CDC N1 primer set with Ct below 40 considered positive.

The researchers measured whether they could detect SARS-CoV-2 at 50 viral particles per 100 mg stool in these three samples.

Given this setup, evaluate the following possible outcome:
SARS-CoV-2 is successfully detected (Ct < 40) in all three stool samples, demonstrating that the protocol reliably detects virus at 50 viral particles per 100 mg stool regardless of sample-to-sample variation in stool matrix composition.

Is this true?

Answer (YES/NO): NO